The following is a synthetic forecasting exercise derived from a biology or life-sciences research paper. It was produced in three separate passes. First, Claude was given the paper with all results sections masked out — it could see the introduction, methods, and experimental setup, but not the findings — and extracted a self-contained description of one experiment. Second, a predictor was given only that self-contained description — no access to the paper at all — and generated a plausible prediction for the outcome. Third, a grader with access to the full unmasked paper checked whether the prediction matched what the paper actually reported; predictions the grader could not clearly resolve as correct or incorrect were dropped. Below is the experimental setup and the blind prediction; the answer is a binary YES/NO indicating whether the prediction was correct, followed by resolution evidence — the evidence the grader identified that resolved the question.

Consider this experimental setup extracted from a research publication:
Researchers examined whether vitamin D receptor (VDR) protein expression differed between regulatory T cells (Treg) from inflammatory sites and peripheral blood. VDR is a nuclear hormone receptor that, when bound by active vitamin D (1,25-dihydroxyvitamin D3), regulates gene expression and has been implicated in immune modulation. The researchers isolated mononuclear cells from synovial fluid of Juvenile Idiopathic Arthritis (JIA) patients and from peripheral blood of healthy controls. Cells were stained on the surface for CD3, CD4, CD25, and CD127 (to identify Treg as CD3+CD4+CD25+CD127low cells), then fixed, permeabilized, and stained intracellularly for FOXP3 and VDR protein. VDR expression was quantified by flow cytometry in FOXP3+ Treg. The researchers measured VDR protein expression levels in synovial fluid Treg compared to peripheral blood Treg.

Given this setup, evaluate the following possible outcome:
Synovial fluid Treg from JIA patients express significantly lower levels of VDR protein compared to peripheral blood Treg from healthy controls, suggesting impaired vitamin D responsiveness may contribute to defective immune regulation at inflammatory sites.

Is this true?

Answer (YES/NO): NO